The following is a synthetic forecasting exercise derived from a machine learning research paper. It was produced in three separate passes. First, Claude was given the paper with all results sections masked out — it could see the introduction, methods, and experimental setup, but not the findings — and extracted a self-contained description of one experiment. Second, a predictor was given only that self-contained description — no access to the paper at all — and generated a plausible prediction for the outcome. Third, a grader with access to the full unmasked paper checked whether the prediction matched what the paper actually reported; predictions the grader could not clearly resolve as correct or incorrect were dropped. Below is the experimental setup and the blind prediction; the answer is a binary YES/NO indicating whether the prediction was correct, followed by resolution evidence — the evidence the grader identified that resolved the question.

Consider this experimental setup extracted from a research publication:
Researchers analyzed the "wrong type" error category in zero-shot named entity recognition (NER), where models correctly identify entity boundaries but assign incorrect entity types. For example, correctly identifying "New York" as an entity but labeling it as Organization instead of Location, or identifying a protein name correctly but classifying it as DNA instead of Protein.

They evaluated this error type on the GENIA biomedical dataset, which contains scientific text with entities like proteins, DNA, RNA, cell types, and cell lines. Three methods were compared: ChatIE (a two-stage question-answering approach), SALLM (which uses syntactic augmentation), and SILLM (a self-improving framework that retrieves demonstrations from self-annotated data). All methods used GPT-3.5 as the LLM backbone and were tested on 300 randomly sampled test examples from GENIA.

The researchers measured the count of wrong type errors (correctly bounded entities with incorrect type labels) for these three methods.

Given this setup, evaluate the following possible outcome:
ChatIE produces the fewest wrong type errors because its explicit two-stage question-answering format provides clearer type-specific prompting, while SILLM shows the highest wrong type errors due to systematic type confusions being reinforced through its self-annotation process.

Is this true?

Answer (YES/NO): NO